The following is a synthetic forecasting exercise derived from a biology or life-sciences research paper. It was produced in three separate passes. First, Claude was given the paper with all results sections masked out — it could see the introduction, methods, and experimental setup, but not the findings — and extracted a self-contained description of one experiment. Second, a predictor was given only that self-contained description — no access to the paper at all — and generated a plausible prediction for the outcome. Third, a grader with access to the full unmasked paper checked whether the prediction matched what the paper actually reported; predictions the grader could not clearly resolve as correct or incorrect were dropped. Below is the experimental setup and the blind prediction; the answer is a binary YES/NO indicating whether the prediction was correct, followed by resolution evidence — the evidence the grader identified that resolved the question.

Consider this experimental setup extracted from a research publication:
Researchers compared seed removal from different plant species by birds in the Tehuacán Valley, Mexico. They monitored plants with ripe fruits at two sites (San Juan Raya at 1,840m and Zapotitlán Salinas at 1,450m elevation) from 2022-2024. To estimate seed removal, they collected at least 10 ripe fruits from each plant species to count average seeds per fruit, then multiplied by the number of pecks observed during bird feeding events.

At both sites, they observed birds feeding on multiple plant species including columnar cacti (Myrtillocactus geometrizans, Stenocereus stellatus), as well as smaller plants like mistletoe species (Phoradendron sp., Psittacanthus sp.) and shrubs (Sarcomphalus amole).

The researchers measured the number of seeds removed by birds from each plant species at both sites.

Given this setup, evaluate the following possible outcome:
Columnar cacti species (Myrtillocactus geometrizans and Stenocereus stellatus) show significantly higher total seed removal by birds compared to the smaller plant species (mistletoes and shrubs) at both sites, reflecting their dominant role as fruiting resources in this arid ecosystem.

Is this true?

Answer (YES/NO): YES